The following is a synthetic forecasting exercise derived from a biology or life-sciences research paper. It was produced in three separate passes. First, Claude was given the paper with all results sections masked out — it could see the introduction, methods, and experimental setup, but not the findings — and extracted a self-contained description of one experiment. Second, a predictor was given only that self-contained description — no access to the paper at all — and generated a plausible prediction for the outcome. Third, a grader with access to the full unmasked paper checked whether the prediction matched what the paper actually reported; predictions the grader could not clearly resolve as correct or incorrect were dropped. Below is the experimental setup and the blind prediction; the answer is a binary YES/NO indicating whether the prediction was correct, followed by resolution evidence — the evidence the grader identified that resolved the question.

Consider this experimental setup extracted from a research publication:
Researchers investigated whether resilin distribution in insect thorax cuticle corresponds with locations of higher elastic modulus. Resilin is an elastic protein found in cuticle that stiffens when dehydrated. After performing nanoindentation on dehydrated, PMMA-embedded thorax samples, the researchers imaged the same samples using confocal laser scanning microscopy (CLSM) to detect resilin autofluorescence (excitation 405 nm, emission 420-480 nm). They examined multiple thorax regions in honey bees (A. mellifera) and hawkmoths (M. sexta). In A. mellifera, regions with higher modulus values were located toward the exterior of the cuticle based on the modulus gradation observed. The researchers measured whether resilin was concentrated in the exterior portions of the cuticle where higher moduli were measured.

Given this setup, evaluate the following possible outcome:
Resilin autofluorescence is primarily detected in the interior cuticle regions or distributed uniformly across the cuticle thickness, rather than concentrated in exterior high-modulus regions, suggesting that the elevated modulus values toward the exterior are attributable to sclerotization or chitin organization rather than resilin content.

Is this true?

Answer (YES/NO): NO